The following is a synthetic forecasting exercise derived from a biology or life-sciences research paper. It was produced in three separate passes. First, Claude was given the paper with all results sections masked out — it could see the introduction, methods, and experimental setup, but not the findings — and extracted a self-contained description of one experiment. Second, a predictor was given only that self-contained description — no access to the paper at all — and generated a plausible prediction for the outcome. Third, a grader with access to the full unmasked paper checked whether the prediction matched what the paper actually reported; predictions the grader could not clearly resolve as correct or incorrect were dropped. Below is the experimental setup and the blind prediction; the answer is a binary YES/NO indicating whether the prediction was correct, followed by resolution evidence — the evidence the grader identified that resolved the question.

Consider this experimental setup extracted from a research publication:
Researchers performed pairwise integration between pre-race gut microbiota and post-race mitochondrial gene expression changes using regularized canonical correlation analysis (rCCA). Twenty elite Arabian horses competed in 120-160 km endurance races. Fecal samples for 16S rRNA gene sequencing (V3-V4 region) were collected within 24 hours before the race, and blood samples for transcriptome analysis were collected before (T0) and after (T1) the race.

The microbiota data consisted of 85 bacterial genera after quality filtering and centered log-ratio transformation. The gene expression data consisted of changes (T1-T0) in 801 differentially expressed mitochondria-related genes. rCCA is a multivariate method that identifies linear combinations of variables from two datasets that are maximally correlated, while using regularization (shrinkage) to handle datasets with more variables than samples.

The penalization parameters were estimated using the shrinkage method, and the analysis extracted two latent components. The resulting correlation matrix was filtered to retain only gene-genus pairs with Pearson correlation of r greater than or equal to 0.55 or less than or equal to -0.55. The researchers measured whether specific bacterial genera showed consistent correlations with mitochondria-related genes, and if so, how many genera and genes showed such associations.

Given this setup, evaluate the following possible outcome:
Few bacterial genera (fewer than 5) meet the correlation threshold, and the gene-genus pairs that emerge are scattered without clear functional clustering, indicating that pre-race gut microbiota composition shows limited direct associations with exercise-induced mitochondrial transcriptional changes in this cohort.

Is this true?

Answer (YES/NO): NO